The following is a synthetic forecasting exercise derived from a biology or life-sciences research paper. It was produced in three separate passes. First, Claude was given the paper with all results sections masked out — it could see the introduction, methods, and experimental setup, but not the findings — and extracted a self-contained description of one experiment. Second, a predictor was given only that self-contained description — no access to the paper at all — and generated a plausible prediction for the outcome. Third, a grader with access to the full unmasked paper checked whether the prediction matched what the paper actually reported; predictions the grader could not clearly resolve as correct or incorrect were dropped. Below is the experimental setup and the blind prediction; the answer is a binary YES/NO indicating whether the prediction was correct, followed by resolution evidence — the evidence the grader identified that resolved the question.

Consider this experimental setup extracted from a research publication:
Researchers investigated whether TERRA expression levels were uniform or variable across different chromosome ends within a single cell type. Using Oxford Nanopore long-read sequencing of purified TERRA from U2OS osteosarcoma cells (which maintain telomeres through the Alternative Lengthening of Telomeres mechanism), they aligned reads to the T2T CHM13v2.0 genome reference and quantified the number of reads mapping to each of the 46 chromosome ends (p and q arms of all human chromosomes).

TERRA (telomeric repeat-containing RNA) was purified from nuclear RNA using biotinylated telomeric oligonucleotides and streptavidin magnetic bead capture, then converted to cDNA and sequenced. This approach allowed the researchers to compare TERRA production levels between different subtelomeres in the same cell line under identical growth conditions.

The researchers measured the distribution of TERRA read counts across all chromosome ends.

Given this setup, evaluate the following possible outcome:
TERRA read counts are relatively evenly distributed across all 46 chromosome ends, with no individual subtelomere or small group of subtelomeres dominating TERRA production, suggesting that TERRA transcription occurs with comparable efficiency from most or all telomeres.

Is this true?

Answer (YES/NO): NO